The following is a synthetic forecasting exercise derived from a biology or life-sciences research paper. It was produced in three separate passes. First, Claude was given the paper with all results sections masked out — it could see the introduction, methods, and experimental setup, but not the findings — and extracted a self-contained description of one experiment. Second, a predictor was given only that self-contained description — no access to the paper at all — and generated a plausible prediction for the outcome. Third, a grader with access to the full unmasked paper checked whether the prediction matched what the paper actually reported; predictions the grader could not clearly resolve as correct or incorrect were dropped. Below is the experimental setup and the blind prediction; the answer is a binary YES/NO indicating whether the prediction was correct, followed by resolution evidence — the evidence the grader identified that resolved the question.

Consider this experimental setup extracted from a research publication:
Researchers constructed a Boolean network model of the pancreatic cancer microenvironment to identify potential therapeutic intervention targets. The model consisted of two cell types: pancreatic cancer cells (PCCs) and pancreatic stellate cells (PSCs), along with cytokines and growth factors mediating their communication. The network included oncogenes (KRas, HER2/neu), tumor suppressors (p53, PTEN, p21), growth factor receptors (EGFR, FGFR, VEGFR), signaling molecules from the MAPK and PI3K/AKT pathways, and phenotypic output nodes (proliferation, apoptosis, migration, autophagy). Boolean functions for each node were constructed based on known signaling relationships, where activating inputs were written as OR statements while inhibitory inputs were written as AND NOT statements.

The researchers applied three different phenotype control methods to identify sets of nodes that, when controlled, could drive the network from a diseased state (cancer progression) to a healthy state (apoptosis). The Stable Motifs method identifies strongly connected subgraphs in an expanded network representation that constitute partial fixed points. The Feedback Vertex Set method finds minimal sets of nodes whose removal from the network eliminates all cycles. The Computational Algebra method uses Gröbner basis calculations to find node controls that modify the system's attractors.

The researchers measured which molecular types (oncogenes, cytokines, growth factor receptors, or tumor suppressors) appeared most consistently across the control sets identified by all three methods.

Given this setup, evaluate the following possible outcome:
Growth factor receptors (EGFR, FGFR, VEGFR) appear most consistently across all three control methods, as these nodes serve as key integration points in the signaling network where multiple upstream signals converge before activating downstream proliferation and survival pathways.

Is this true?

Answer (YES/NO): NO